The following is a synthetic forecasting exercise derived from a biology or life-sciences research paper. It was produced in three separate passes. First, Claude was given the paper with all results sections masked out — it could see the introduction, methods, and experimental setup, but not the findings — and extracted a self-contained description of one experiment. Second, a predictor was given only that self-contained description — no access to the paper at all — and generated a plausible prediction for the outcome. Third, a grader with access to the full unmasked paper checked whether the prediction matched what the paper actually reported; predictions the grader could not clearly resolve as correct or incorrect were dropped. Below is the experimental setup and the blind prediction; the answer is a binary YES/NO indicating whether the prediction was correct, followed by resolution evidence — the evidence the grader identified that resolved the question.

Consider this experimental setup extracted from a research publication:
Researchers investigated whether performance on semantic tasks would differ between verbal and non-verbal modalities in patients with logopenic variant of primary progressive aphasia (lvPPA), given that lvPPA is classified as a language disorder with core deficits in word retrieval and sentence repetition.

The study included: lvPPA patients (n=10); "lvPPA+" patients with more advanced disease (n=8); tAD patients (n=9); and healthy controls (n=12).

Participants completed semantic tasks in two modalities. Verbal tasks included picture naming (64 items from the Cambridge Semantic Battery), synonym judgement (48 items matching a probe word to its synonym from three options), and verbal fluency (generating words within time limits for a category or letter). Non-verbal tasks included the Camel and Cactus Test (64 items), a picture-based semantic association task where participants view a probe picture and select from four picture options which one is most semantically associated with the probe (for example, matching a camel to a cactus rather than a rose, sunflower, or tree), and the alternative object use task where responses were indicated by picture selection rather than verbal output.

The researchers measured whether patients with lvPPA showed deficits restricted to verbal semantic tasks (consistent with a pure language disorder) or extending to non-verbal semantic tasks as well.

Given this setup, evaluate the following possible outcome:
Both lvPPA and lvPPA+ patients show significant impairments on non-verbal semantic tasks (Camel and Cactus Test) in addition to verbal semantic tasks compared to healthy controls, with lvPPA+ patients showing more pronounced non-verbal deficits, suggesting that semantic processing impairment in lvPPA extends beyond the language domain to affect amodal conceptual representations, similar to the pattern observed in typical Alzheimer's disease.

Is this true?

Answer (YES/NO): NO